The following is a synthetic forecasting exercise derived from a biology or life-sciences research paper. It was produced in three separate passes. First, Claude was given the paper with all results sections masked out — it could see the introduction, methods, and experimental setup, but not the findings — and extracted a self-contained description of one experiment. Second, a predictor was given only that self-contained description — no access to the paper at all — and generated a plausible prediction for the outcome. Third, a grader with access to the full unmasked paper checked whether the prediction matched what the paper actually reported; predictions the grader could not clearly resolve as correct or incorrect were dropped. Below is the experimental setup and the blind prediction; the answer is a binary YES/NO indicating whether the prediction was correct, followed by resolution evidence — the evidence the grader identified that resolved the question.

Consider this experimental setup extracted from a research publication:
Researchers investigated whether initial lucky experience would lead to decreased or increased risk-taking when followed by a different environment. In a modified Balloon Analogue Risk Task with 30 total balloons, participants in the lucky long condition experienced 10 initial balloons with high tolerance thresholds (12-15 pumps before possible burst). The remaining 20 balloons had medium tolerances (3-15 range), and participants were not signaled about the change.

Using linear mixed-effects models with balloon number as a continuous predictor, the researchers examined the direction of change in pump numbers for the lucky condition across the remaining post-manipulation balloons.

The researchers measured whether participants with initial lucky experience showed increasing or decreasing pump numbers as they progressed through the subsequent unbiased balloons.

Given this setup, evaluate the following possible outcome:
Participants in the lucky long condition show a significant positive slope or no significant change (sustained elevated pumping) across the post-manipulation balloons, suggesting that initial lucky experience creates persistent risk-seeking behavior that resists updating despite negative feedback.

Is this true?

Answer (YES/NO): NO